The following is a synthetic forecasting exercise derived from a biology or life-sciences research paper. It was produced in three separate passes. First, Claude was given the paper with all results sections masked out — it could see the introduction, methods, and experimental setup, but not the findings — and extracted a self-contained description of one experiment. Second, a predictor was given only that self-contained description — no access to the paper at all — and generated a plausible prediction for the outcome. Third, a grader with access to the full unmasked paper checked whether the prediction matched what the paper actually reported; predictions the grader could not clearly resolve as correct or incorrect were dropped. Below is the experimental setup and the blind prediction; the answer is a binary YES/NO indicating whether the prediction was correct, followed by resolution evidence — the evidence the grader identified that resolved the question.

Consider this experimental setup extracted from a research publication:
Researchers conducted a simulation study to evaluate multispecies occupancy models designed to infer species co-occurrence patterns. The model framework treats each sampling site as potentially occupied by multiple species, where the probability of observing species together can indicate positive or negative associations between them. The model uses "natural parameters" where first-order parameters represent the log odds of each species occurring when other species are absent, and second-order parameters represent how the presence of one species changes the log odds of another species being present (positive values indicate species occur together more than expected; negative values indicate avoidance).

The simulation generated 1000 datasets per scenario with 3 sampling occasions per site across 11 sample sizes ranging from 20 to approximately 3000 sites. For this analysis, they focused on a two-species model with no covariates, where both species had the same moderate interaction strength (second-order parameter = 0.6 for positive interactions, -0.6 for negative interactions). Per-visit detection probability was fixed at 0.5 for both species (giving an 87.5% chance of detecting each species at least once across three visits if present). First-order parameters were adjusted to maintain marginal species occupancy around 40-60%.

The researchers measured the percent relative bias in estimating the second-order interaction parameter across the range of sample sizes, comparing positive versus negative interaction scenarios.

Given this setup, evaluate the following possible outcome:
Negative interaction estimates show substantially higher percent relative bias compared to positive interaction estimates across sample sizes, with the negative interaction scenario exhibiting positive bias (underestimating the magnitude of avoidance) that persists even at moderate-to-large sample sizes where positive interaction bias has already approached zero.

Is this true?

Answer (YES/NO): NO